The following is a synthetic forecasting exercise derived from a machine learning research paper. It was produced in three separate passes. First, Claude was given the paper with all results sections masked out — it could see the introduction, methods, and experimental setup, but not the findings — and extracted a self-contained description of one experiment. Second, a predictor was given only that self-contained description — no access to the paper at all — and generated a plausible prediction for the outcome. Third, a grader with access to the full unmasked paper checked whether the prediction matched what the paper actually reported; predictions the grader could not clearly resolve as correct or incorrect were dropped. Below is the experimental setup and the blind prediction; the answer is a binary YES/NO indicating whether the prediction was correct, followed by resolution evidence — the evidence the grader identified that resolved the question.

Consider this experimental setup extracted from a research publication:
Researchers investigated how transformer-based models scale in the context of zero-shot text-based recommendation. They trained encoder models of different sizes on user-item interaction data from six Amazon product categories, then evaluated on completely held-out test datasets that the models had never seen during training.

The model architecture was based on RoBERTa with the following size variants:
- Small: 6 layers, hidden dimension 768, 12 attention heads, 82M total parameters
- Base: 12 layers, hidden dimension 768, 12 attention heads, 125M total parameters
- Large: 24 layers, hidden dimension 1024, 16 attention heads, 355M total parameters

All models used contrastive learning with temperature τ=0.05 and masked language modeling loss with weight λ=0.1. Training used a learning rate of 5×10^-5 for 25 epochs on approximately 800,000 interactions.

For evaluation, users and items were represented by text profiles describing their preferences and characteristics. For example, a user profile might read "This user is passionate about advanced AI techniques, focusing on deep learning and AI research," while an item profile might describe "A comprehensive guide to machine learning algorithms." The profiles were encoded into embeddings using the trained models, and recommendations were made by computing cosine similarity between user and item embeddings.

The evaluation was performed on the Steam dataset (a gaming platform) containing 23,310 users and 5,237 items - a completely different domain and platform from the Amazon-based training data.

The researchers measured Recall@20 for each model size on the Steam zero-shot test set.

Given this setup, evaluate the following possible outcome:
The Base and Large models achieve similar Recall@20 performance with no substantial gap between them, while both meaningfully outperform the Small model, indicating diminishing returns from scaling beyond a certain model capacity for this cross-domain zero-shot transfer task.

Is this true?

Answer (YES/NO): NO